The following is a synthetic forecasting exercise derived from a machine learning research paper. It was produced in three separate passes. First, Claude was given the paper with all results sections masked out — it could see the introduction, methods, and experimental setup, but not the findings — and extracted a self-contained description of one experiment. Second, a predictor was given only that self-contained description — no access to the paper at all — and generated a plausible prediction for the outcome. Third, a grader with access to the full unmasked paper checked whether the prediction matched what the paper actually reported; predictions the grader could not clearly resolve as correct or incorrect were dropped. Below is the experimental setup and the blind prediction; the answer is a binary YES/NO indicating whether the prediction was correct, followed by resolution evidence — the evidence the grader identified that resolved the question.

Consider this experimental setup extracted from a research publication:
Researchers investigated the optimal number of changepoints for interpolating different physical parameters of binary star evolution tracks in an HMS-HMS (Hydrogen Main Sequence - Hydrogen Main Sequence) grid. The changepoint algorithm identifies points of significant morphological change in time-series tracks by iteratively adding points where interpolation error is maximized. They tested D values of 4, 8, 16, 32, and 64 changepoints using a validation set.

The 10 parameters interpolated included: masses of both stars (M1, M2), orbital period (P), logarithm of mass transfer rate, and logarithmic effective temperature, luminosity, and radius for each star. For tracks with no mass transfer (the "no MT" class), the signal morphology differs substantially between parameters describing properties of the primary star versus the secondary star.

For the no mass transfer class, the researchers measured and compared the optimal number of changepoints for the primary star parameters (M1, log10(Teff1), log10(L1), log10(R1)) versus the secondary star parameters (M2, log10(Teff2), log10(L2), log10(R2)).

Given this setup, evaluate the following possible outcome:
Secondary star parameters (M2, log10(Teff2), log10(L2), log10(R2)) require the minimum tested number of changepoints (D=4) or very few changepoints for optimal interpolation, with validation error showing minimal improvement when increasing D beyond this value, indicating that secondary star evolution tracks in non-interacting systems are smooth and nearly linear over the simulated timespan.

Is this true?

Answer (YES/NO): NO